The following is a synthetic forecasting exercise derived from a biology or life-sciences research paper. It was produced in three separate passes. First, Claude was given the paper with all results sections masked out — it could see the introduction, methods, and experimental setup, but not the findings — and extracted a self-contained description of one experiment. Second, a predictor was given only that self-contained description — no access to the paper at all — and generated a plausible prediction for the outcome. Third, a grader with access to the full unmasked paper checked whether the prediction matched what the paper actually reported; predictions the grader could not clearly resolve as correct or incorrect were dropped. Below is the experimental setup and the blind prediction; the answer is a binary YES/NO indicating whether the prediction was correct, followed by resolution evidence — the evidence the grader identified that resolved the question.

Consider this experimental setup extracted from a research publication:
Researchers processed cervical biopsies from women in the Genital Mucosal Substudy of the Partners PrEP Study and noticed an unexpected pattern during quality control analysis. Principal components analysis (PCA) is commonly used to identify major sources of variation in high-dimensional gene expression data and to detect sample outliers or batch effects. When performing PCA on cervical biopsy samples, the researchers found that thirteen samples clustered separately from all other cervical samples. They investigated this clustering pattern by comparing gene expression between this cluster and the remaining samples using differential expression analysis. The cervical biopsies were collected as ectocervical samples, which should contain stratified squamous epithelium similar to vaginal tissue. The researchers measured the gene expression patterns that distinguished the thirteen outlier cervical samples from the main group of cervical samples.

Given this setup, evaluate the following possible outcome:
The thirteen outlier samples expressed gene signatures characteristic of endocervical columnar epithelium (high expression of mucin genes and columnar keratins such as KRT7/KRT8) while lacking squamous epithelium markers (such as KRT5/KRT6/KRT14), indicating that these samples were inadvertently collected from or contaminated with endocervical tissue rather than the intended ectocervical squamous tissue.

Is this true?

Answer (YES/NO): NO